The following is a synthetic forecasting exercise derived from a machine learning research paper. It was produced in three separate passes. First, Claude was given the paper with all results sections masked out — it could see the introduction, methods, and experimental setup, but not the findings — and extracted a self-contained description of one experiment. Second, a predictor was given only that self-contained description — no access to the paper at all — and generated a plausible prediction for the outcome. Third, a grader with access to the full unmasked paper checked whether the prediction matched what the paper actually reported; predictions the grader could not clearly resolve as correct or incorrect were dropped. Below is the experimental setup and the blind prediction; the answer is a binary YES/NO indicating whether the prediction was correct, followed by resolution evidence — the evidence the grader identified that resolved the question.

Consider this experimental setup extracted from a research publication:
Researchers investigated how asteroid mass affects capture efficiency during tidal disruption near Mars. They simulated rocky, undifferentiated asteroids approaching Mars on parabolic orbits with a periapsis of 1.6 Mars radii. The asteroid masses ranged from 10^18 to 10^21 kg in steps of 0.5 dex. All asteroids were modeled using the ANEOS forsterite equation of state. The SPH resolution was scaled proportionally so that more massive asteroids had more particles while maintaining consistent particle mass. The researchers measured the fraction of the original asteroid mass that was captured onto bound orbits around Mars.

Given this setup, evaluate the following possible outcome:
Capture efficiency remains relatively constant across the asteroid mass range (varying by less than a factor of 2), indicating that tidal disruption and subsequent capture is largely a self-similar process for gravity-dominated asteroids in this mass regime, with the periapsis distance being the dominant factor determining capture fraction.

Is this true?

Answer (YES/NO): YES